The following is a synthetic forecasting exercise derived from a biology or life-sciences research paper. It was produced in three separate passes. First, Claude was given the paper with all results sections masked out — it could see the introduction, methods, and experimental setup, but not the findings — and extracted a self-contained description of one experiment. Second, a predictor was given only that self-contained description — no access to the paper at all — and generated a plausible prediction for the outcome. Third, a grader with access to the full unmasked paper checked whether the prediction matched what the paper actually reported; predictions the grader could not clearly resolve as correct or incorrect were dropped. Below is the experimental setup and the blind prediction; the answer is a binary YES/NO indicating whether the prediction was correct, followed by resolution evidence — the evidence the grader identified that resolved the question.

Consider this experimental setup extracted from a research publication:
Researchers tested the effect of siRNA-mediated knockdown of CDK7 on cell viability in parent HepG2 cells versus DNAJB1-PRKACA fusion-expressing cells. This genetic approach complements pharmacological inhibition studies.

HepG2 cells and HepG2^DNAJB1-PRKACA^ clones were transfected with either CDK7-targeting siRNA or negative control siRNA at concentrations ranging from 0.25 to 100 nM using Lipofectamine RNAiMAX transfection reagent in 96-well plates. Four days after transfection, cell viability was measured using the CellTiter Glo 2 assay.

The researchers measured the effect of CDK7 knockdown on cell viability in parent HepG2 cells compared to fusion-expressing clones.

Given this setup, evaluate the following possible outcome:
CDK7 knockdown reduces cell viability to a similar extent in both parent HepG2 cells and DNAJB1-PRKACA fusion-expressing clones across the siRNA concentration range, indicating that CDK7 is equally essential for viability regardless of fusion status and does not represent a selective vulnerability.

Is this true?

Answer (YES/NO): NO